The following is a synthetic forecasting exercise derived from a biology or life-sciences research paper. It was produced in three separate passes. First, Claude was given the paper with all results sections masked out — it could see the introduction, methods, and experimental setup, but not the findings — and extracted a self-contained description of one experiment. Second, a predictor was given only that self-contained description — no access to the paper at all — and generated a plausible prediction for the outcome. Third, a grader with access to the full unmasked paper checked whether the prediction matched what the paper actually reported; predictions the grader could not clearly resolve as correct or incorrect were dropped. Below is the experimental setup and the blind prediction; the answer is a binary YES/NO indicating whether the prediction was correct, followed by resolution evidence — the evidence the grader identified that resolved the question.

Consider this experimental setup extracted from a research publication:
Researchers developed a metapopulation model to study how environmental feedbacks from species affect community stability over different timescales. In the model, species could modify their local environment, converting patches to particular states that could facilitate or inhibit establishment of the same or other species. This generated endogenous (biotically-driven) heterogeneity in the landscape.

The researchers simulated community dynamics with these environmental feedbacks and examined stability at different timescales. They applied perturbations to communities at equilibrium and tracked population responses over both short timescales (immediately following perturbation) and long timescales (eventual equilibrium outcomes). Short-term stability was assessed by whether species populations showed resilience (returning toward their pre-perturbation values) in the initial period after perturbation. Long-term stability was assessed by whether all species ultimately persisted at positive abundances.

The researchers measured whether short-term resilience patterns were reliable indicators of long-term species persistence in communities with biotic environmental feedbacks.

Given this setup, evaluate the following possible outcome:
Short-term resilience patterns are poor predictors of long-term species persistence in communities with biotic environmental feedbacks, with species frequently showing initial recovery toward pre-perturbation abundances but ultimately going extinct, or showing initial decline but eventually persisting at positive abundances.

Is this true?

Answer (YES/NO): YES